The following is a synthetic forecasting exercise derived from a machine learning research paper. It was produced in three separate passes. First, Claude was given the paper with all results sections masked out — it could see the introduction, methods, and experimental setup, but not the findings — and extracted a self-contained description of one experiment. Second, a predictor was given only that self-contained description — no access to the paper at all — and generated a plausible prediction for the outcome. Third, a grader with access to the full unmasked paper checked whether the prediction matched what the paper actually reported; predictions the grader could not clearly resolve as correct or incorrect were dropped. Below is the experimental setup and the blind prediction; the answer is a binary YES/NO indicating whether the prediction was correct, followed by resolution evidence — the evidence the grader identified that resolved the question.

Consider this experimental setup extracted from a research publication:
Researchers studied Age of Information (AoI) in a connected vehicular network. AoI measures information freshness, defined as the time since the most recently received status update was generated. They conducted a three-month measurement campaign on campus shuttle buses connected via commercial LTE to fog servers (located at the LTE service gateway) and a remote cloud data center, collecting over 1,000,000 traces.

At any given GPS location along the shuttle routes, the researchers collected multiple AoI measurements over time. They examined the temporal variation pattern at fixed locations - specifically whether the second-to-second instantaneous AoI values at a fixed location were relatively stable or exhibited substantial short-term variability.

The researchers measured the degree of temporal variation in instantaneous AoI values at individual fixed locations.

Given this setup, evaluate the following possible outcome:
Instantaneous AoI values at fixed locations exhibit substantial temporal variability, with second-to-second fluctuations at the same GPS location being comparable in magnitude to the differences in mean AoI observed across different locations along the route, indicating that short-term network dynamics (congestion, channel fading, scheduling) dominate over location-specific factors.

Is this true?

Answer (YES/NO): NO